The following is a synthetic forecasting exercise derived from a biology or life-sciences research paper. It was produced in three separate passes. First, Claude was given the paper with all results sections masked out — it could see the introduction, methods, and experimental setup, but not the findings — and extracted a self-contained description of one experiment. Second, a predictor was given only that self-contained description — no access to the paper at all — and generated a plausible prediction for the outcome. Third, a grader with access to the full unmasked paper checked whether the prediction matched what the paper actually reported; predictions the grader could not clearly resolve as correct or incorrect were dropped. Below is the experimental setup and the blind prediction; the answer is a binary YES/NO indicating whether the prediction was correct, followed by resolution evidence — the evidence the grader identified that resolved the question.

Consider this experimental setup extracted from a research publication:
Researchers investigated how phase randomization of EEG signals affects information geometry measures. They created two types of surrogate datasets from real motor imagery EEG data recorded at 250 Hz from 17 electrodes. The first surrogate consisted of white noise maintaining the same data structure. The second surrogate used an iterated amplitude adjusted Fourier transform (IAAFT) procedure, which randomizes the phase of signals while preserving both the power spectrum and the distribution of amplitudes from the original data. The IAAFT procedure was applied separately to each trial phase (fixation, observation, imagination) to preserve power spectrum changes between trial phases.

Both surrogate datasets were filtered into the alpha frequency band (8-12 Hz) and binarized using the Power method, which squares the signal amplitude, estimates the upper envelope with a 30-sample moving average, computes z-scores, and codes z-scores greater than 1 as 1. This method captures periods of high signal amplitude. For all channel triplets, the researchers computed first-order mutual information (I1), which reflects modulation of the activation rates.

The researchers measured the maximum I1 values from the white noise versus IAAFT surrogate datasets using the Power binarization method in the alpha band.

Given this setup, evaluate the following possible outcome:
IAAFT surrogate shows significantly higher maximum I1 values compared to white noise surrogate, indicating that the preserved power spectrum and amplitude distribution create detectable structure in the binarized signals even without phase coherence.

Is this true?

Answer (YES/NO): YES